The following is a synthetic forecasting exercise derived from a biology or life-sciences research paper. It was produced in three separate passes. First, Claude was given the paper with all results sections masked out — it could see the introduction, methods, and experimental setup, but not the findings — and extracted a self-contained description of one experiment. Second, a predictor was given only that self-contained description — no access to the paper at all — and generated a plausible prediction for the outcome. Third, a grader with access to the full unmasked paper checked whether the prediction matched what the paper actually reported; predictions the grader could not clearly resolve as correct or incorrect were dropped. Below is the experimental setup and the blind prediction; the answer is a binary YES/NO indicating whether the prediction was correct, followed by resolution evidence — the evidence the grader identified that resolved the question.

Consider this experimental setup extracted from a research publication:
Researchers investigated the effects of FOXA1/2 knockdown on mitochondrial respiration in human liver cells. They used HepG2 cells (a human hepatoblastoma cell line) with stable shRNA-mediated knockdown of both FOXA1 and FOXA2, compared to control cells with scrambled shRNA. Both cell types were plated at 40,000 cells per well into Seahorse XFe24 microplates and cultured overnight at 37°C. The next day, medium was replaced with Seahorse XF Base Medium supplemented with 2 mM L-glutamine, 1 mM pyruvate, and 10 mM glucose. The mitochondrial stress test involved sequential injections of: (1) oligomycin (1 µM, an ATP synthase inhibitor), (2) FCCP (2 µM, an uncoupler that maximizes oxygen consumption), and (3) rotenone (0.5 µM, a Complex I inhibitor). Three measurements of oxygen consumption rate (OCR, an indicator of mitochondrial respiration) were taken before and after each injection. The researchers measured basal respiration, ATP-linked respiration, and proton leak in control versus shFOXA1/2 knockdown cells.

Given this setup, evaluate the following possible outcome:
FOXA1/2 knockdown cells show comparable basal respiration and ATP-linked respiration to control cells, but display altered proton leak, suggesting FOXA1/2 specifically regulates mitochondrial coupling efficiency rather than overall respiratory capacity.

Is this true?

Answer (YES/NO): NO